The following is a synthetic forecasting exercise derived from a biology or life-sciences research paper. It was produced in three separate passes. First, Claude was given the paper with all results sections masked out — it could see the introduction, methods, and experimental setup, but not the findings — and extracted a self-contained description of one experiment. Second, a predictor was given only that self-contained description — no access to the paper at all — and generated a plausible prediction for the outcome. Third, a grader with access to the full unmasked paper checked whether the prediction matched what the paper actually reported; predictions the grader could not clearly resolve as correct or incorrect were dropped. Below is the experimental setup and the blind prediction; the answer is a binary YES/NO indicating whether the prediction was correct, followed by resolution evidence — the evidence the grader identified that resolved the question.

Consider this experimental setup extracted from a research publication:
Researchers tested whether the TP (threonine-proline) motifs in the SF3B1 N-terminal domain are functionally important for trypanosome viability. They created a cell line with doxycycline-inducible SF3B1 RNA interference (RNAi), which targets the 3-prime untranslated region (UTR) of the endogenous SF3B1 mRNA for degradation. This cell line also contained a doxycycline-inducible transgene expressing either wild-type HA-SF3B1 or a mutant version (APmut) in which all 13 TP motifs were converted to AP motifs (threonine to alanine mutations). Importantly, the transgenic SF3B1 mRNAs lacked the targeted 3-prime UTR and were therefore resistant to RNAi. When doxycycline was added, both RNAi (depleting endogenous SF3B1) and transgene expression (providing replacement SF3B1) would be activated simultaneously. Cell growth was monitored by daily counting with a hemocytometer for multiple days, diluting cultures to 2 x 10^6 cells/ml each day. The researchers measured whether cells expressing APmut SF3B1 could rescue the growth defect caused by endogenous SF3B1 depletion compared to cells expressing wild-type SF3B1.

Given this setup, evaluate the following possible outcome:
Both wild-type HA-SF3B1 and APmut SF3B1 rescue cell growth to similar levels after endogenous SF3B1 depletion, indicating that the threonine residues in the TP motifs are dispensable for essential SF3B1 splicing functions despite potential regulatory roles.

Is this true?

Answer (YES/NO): NO